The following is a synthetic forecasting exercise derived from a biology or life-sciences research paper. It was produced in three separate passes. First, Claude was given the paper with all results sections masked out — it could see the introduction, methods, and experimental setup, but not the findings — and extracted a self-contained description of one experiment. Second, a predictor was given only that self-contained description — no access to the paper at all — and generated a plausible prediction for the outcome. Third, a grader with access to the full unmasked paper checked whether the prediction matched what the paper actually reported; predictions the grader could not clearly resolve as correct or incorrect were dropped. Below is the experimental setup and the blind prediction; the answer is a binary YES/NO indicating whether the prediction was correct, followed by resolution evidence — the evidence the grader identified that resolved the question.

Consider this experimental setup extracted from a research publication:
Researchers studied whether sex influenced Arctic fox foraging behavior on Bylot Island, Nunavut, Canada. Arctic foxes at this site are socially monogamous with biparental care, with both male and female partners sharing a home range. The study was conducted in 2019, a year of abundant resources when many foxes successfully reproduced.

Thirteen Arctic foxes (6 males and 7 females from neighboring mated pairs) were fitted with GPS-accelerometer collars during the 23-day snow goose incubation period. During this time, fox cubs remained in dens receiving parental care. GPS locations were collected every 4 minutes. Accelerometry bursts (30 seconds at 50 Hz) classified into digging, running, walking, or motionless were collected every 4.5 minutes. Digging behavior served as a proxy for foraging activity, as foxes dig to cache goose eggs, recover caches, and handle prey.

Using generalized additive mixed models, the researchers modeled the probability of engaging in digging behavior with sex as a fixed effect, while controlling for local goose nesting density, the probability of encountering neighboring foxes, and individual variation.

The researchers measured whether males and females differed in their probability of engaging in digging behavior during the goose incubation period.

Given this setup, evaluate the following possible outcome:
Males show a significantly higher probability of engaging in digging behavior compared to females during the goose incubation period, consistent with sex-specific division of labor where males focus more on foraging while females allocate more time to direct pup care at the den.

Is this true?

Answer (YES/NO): NO